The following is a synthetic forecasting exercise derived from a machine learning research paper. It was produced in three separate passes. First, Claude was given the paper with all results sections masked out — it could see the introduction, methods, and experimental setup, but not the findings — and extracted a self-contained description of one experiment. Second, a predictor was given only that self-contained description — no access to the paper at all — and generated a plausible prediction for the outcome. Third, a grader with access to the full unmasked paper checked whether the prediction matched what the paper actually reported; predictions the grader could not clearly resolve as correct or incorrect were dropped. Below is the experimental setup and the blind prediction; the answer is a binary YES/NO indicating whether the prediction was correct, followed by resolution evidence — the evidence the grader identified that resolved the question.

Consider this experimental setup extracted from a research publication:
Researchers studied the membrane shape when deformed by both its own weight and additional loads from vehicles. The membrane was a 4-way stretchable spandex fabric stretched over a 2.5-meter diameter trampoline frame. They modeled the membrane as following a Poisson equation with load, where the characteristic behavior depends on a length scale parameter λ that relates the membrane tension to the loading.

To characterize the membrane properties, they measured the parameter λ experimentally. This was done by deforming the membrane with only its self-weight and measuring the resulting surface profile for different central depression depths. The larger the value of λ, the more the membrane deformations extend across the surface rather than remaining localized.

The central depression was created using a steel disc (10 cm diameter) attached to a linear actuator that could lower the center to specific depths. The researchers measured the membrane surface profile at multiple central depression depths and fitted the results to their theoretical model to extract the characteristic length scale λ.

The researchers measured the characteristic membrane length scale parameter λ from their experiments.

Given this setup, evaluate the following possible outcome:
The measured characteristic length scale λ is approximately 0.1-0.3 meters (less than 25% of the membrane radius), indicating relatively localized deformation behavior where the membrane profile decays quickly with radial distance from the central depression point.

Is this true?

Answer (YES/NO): NO